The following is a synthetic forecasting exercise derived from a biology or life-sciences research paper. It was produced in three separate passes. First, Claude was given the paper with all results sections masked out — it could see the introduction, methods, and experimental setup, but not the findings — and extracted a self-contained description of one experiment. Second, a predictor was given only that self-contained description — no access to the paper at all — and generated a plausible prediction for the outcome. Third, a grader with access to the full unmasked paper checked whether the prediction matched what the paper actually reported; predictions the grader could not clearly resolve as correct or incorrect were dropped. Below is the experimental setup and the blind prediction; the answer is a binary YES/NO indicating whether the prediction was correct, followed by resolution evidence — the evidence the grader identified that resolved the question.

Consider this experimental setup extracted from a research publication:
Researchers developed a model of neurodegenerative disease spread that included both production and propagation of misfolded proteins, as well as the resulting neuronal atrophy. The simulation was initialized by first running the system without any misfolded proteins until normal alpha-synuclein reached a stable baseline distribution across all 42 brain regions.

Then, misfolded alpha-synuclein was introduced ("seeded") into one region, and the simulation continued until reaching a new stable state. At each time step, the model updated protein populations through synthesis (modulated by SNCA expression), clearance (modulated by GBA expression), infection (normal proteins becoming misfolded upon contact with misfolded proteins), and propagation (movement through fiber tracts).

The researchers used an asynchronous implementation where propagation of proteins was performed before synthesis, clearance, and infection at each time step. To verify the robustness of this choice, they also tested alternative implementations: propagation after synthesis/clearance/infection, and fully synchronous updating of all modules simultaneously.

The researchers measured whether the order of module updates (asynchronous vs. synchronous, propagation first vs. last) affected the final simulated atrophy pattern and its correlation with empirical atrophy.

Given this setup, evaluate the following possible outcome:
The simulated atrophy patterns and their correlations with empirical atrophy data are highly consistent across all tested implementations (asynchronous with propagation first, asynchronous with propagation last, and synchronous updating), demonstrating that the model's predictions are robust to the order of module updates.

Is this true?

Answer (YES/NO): YES